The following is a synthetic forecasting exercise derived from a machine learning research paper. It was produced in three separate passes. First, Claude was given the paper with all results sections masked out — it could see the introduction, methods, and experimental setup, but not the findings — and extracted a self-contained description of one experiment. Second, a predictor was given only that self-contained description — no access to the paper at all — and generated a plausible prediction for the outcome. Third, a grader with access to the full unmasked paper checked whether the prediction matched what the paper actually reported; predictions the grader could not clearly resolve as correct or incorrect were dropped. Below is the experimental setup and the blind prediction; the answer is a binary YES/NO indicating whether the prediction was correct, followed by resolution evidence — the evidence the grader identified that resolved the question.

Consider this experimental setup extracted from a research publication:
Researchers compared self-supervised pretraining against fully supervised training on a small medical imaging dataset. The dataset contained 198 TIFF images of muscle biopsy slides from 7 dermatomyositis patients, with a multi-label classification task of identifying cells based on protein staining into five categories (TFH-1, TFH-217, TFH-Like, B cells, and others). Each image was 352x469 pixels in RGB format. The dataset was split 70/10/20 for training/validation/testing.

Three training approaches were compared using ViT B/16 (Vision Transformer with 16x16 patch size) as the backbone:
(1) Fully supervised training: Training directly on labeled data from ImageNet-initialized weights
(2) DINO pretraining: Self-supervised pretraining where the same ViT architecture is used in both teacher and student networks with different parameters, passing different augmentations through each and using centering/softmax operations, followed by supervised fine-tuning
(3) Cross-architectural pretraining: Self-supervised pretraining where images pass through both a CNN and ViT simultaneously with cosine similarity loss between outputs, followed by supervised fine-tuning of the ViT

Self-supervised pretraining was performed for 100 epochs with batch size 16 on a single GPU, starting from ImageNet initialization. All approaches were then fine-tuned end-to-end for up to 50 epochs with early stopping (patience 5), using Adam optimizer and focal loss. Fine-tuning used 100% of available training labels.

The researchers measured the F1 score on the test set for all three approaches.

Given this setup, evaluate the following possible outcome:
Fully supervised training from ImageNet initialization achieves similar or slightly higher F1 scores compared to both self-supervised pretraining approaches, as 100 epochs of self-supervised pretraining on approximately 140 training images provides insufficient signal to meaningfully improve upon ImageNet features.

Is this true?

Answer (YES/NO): NO